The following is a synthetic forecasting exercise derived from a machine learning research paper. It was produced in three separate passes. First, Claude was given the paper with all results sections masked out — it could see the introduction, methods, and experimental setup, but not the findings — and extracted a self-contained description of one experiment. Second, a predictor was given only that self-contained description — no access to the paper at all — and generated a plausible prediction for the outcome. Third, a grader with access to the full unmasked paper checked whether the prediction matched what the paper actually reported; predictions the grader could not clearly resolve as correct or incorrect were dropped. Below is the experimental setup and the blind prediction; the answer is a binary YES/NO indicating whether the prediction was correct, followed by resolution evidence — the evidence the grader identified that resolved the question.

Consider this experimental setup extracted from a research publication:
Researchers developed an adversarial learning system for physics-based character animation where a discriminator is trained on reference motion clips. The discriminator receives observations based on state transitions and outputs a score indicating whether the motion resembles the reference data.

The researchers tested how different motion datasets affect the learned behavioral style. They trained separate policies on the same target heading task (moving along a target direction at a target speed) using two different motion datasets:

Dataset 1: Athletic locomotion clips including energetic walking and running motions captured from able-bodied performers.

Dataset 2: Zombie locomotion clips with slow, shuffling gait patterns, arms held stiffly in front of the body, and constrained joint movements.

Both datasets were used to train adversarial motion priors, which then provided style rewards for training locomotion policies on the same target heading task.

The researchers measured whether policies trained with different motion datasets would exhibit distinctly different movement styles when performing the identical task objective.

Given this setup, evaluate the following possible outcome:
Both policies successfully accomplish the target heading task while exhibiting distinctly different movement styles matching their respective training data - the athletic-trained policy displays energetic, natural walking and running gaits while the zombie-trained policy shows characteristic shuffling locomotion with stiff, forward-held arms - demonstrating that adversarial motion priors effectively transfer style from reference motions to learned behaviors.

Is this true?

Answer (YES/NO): YES